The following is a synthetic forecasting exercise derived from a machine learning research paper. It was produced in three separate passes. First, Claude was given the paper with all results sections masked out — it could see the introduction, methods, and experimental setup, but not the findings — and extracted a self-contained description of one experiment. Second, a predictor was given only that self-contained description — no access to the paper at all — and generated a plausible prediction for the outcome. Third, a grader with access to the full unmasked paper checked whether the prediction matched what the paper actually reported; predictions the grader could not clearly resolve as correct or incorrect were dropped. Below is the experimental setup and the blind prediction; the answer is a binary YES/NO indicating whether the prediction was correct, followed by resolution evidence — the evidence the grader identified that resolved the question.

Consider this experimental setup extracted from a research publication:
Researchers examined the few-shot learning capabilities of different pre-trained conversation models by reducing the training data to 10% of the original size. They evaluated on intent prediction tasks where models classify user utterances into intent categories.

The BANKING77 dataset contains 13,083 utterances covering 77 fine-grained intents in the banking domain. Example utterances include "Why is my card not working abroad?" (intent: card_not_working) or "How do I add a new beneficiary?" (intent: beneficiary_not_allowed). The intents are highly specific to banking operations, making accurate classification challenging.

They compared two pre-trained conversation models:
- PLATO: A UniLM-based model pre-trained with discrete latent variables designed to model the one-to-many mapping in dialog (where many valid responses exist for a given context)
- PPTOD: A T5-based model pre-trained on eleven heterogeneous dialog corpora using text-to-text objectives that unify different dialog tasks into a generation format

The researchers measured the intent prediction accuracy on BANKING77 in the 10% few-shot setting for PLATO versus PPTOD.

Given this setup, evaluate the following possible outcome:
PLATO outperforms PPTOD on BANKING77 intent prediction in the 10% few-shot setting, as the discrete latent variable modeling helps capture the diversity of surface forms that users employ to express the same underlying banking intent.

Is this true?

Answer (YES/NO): YES